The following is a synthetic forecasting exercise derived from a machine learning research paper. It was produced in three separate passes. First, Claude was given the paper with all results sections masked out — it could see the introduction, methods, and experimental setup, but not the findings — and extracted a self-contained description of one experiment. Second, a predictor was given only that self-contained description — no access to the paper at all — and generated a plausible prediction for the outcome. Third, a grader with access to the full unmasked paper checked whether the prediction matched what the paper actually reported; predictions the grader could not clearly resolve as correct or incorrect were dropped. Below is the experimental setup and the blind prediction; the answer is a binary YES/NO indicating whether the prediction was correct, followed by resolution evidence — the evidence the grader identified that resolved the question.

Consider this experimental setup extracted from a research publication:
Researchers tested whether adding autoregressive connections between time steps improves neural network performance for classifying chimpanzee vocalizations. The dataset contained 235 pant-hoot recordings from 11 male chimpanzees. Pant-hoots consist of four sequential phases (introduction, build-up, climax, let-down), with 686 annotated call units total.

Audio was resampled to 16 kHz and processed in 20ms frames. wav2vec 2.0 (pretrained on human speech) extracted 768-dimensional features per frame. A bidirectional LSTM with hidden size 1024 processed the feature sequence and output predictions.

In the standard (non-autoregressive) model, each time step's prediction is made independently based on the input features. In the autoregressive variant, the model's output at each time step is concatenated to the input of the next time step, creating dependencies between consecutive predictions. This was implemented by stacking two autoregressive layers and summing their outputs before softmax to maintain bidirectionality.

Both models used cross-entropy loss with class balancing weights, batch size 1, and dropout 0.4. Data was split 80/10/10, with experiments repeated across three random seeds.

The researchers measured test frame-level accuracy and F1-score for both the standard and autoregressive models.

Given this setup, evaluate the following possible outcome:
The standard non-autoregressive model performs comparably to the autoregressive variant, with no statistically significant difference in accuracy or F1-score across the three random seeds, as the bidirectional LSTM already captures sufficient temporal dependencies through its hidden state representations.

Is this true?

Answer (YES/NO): NO